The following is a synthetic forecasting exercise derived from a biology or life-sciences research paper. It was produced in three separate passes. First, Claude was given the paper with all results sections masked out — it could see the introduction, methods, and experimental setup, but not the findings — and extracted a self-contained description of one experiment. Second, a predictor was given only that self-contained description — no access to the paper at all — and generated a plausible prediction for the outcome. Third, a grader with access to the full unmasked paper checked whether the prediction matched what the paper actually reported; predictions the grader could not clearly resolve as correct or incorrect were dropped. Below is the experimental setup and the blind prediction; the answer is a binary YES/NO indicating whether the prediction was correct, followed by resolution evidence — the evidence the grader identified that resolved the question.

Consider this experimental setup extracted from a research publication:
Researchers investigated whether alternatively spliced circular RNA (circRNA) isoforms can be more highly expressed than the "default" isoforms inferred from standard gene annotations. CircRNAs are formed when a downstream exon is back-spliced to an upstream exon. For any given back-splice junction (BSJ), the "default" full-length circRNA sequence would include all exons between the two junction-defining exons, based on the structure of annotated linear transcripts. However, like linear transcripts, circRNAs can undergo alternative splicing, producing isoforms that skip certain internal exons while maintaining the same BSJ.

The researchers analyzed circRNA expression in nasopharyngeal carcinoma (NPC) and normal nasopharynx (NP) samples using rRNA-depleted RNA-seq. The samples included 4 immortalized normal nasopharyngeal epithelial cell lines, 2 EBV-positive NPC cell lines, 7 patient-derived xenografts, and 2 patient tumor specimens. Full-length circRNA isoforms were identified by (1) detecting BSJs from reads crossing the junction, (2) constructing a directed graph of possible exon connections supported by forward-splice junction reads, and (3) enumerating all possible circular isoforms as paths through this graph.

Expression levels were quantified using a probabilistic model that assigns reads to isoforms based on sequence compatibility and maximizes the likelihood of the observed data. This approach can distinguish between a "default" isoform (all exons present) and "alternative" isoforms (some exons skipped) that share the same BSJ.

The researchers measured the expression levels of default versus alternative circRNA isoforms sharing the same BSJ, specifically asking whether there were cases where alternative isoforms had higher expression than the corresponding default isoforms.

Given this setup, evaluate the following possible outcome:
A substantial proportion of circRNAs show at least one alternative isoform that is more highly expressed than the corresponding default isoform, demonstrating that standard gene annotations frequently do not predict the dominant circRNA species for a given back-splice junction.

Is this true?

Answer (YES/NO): YES